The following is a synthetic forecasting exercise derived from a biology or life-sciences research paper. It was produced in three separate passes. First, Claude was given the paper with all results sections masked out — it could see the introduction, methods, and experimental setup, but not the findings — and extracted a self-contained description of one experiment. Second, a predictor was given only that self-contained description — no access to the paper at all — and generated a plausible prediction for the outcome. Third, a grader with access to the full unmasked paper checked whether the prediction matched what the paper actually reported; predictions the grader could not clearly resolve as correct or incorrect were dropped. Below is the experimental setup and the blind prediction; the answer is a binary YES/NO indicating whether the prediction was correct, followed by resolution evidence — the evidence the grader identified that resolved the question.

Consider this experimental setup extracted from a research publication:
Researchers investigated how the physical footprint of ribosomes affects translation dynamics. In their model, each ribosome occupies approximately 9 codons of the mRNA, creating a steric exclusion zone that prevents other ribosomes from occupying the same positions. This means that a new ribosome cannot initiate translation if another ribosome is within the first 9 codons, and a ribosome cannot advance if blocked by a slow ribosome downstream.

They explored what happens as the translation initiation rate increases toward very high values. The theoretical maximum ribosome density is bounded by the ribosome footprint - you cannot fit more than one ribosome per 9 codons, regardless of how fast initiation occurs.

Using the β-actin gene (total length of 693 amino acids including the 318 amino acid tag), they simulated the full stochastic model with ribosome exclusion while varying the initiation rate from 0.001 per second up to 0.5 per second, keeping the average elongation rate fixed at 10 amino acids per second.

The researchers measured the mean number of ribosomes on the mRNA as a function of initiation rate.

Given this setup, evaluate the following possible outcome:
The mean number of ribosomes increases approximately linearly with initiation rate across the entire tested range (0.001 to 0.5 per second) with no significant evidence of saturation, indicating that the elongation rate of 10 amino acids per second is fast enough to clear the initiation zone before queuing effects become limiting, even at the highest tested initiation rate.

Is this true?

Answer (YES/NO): NO